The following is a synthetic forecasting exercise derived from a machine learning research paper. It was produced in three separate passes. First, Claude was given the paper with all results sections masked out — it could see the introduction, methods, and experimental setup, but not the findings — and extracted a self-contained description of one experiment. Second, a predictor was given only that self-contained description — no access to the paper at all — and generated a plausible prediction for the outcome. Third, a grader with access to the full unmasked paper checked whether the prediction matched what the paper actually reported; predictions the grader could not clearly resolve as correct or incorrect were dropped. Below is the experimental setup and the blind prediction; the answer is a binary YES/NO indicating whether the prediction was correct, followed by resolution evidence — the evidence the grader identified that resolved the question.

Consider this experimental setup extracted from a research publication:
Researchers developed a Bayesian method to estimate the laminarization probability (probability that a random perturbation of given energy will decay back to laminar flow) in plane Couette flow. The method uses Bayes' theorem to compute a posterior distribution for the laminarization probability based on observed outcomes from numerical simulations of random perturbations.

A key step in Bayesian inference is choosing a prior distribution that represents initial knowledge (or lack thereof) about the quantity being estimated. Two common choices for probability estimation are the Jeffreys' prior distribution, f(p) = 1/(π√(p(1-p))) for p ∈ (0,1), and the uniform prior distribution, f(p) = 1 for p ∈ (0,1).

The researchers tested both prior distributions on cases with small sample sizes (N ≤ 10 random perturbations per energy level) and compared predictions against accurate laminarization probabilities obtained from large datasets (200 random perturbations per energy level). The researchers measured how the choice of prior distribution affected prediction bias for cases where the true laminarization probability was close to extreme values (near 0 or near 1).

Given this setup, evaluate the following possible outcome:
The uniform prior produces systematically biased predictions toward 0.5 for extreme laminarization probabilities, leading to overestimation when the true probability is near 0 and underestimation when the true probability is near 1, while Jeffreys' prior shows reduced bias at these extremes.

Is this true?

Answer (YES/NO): YES